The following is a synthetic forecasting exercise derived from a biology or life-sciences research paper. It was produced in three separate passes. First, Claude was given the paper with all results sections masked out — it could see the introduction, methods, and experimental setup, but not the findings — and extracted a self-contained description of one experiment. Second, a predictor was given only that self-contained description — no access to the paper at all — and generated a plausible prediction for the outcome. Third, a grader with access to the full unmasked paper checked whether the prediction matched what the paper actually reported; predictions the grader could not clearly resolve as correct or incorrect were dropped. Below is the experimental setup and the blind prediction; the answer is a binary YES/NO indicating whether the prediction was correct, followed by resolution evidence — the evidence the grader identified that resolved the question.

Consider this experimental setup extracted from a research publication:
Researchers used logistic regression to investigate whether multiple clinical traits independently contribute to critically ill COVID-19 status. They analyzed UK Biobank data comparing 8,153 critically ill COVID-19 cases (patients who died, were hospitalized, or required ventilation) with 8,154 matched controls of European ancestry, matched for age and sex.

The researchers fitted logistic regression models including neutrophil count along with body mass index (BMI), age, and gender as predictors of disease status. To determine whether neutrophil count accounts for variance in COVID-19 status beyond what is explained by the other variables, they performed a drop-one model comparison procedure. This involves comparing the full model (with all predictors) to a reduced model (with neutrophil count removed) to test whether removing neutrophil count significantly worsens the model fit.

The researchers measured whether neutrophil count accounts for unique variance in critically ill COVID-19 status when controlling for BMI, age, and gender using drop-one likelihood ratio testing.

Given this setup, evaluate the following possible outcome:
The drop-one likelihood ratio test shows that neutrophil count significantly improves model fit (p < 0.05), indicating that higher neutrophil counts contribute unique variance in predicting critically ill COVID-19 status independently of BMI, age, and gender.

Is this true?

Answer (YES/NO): YES